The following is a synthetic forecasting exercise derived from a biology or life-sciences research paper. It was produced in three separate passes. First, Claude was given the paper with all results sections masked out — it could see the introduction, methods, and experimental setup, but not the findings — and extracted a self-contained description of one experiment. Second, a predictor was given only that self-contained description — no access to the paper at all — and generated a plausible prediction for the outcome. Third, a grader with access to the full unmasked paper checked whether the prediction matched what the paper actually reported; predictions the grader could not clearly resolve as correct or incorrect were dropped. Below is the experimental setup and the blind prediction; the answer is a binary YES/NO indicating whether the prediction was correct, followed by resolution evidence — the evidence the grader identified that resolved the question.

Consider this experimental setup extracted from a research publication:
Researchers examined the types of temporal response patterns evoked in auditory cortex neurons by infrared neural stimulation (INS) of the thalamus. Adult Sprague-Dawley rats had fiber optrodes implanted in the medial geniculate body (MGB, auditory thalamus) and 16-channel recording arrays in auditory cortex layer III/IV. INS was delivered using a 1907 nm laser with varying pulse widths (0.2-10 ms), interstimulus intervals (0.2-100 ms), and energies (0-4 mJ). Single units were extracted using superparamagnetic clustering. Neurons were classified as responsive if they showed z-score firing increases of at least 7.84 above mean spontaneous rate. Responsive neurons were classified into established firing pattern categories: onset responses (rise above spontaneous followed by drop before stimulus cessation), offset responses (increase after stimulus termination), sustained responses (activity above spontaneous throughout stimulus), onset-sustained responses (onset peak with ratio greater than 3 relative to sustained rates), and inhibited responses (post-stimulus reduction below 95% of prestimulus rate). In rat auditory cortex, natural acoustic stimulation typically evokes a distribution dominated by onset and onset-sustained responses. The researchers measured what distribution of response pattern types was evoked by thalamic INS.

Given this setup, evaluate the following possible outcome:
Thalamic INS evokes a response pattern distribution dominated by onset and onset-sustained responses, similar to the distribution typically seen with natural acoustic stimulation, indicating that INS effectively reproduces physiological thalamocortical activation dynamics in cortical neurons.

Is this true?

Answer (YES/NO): NO